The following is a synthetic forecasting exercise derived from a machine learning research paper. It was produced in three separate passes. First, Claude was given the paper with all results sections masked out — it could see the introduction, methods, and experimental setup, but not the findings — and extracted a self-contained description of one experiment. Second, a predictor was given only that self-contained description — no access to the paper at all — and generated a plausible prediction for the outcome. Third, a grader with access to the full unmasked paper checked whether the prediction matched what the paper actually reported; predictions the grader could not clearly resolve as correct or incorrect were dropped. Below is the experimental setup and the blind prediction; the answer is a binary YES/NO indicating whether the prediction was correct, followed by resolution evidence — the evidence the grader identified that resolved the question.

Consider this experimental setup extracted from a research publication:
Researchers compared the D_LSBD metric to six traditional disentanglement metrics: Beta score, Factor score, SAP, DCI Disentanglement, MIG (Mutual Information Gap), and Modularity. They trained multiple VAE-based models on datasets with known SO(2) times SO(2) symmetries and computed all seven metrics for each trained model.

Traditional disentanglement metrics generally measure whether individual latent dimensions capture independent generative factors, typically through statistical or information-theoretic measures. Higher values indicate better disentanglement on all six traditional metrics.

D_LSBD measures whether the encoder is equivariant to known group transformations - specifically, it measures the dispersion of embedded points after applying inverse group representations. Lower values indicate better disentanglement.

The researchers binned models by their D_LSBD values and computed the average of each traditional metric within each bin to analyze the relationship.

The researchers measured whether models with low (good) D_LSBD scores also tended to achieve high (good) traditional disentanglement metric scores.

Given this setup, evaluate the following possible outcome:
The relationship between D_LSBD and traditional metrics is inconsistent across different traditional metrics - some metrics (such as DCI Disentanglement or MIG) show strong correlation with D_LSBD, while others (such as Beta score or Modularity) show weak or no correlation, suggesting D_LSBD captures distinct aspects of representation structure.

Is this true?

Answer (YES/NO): NO